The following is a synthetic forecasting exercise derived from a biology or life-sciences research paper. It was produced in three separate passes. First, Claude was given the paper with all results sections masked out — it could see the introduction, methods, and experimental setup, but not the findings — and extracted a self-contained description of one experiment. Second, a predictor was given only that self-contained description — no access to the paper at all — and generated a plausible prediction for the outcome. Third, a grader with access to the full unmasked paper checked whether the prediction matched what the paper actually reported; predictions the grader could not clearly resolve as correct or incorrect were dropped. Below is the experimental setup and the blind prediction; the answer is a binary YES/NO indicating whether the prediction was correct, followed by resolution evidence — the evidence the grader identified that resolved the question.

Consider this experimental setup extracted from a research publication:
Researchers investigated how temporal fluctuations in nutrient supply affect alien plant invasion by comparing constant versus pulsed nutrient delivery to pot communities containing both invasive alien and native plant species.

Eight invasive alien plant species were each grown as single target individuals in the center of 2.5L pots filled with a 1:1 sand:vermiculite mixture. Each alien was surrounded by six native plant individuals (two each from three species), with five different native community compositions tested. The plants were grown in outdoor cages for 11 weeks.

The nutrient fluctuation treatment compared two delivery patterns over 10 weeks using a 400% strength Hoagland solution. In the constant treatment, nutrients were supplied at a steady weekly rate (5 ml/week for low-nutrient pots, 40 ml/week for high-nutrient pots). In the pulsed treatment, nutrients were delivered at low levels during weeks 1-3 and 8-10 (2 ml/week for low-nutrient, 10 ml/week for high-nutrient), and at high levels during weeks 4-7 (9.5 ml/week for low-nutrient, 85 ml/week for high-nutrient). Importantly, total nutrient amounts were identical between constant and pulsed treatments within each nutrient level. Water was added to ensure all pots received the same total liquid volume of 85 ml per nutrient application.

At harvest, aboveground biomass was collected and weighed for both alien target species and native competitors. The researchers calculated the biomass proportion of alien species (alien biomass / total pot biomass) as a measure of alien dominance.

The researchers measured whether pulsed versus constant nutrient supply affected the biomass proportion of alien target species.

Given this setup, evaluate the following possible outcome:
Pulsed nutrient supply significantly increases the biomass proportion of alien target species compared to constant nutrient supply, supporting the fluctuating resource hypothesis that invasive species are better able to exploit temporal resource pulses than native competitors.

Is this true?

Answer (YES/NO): NO